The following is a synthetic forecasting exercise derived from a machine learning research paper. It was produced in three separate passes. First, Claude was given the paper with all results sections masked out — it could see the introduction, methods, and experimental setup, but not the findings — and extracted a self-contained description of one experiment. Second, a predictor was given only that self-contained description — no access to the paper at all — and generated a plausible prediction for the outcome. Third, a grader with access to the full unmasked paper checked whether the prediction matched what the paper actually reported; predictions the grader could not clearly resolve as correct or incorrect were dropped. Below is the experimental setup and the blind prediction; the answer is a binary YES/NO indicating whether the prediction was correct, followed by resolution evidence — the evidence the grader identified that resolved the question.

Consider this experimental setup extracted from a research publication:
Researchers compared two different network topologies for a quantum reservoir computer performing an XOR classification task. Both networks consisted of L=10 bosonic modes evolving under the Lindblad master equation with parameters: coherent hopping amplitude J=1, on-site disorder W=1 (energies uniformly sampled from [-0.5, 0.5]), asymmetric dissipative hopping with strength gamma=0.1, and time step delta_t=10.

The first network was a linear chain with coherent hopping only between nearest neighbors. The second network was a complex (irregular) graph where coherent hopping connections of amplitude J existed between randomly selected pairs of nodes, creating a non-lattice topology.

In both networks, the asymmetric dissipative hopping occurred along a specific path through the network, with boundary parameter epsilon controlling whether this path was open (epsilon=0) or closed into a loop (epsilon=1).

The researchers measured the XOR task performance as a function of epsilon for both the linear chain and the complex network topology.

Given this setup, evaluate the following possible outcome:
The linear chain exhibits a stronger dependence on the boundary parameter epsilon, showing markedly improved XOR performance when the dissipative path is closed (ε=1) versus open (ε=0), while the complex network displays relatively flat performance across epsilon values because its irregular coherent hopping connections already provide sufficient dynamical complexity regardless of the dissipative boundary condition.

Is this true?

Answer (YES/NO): NO